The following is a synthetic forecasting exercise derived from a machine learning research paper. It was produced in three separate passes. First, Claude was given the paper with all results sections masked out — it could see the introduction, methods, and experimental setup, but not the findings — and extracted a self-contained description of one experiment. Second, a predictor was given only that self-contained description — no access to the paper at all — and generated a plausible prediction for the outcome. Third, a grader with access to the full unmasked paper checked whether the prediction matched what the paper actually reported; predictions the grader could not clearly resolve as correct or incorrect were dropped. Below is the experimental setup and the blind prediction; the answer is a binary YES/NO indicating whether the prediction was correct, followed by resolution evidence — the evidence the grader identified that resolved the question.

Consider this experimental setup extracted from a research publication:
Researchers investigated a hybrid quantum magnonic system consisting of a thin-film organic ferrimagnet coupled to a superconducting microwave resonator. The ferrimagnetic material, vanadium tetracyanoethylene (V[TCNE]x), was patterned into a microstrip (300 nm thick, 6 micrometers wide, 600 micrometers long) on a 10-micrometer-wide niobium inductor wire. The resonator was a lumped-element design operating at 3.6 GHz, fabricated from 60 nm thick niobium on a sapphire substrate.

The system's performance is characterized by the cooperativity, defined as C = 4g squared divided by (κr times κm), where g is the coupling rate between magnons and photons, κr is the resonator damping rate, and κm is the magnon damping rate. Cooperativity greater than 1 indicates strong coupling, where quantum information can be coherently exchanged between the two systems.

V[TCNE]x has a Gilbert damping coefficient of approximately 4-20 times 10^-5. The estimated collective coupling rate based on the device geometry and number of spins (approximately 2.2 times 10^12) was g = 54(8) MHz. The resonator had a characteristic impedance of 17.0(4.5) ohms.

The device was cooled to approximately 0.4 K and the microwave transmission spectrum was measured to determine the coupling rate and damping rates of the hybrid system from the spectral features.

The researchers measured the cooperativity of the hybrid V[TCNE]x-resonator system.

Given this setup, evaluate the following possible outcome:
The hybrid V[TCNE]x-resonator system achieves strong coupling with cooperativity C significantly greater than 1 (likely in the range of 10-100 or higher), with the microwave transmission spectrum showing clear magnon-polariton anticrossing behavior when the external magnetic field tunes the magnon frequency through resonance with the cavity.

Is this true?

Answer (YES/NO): YES